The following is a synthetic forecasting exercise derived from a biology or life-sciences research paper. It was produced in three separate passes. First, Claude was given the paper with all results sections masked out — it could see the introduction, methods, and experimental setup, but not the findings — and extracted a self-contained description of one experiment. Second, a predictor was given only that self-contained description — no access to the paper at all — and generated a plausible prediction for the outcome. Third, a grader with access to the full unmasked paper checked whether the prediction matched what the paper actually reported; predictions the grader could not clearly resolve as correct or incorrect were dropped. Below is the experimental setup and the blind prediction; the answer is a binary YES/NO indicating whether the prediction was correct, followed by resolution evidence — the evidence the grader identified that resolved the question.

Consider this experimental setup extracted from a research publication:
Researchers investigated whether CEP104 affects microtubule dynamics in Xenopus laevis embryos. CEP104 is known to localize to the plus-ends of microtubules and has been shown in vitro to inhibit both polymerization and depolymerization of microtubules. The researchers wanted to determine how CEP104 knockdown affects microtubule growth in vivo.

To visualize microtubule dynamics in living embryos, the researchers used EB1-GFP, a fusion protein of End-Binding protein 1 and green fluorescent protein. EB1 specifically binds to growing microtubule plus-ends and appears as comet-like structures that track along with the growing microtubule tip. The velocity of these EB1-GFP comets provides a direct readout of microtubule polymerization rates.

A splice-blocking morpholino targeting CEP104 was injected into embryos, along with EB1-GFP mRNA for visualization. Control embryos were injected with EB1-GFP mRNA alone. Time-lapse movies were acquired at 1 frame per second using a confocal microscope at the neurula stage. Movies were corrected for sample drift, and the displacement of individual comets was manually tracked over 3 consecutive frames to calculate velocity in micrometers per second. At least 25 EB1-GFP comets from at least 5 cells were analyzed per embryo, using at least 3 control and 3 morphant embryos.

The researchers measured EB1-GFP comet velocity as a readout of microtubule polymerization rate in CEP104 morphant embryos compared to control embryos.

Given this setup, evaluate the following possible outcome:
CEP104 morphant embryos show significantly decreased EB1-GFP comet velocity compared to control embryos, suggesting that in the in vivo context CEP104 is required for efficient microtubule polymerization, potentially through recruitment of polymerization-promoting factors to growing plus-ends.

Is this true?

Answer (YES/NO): NO